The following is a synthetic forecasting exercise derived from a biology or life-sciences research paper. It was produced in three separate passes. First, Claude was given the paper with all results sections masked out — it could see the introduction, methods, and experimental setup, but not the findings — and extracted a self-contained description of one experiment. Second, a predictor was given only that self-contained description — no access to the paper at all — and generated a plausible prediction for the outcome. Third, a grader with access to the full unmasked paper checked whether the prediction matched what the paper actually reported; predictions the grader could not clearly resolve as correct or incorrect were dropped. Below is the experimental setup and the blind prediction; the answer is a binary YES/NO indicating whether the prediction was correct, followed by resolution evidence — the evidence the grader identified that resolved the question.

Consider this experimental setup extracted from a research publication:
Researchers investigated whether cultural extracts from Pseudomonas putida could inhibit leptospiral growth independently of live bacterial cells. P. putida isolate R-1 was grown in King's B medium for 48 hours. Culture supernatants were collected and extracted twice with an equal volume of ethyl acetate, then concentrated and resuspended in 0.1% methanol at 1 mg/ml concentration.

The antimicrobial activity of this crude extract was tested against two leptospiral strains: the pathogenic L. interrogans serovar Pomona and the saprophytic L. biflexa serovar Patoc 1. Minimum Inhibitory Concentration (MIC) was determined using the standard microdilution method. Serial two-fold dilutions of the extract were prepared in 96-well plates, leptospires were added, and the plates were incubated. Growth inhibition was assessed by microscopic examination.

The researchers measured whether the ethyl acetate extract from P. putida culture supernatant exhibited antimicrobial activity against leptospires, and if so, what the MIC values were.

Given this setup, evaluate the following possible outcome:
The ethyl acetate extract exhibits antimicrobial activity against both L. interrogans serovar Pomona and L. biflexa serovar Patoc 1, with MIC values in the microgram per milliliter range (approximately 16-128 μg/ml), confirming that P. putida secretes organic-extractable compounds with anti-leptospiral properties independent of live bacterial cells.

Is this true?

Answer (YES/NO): YES